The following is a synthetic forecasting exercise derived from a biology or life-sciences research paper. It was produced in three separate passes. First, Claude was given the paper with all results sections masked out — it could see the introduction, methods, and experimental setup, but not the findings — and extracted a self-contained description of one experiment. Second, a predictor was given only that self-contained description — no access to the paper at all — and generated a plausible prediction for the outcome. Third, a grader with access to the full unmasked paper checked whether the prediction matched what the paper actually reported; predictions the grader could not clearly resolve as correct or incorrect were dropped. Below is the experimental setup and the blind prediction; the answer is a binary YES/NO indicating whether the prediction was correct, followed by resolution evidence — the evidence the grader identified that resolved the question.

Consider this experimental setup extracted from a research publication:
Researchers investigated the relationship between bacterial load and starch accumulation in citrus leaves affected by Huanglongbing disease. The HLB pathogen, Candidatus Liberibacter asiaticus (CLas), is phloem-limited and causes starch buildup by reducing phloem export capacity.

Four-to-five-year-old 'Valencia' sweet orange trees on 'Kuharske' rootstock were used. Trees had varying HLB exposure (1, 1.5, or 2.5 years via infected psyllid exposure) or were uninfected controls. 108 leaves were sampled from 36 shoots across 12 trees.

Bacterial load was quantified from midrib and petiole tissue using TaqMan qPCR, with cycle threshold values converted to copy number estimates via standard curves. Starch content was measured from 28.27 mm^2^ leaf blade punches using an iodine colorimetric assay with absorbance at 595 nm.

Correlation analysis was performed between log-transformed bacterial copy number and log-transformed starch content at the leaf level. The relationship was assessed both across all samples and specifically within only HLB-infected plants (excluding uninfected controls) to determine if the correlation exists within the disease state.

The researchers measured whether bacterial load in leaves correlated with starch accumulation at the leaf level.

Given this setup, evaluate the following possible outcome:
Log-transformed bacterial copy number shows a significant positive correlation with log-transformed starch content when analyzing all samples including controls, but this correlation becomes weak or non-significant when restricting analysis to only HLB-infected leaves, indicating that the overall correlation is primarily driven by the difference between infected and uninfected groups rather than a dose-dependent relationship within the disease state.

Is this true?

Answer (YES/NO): NO